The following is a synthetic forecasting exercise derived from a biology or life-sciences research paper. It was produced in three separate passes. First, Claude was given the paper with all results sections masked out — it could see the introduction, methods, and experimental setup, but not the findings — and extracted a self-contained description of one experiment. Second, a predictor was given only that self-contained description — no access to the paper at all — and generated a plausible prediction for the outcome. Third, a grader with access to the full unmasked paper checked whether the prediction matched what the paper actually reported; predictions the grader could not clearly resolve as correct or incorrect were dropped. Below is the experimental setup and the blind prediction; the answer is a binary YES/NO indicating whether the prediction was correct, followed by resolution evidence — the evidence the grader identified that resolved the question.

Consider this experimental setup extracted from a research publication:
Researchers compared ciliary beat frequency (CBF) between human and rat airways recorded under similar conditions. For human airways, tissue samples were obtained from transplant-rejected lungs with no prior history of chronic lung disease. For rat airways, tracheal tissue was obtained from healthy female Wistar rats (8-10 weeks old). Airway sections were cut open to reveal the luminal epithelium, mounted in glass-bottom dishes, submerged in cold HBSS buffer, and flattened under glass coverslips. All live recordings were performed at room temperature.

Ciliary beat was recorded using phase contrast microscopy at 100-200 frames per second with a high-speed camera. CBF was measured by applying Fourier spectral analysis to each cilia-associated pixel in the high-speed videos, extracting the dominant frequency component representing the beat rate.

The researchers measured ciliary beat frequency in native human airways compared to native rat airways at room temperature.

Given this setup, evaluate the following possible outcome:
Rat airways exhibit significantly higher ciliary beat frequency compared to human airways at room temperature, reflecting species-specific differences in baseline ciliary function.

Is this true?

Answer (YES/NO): YES